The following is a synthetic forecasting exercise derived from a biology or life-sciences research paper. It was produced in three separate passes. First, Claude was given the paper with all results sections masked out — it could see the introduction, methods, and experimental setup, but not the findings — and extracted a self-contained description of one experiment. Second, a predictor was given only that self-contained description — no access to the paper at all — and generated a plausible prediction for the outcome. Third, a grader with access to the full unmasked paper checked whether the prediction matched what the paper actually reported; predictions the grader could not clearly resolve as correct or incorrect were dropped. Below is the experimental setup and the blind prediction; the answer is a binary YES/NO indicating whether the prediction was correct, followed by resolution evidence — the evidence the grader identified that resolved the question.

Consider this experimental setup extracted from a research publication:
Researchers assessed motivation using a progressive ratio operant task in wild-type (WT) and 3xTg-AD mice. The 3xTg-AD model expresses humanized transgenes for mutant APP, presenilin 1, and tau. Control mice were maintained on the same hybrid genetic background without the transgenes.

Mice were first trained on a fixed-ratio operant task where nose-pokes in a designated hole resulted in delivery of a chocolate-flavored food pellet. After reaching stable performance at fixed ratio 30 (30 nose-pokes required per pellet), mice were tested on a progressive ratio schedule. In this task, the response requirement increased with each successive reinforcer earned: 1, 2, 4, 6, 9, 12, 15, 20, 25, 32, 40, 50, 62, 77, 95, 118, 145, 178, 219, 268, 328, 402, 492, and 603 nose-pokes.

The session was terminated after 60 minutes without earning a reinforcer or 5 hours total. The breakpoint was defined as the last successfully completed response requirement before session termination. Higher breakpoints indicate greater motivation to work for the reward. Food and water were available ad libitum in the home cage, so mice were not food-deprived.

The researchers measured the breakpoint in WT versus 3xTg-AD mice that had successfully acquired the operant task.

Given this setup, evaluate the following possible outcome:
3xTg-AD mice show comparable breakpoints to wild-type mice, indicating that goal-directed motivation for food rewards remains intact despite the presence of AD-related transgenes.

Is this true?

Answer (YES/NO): YES